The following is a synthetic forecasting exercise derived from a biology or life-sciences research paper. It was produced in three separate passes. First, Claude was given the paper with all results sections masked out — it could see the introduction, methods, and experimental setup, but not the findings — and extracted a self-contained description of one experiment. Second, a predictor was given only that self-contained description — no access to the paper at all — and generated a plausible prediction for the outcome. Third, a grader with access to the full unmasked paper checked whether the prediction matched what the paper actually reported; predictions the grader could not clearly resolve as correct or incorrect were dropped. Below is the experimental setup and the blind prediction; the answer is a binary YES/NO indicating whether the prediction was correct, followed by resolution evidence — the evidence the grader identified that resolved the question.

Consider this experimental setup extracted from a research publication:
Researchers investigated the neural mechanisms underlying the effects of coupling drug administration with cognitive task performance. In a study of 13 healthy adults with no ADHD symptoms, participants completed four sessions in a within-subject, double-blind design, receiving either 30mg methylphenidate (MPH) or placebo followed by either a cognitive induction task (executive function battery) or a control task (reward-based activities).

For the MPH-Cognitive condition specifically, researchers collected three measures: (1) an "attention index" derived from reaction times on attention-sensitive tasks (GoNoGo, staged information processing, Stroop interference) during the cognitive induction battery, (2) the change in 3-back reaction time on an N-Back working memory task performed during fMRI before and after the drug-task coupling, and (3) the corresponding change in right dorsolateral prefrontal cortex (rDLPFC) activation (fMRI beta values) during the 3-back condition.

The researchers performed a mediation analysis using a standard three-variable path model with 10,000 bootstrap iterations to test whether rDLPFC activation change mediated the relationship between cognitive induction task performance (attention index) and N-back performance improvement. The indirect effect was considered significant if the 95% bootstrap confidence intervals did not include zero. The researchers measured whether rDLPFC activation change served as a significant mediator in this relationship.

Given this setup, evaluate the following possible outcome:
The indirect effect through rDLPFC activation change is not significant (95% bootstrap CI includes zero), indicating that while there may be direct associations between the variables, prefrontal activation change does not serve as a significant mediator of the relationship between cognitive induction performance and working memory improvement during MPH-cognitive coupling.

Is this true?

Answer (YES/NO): NO